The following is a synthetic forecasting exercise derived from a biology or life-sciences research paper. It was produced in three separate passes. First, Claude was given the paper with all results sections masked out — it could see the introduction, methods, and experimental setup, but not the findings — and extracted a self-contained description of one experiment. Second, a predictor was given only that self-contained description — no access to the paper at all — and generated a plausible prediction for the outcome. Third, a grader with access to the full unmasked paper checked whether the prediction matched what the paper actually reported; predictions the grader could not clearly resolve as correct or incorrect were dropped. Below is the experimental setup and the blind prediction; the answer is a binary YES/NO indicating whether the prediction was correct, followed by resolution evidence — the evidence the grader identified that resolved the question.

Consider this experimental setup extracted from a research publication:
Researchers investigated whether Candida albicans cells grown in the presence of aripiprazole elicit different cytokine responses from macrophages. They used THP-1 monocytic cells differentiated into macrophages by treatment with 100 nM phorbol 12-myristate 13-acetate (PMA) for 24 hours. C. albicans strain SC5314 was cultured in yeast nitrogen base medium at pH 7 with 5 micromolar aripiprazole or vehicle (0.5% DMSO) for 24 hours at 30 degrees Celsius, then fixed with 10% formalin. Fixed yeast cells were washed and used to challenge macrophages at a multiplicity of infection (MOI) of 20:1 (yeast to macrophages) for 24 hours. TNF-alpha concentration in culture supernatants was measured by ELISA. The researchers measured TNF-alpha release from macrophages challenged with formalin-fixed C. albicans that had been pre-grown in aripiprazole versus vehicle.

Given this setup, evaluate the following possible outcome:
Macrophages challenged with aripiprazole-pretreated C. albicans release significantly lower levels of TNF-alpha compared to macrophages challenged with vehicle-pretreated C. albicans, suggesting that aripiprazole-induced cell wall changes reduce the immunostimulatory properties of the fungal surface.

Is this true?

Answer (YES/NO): NO